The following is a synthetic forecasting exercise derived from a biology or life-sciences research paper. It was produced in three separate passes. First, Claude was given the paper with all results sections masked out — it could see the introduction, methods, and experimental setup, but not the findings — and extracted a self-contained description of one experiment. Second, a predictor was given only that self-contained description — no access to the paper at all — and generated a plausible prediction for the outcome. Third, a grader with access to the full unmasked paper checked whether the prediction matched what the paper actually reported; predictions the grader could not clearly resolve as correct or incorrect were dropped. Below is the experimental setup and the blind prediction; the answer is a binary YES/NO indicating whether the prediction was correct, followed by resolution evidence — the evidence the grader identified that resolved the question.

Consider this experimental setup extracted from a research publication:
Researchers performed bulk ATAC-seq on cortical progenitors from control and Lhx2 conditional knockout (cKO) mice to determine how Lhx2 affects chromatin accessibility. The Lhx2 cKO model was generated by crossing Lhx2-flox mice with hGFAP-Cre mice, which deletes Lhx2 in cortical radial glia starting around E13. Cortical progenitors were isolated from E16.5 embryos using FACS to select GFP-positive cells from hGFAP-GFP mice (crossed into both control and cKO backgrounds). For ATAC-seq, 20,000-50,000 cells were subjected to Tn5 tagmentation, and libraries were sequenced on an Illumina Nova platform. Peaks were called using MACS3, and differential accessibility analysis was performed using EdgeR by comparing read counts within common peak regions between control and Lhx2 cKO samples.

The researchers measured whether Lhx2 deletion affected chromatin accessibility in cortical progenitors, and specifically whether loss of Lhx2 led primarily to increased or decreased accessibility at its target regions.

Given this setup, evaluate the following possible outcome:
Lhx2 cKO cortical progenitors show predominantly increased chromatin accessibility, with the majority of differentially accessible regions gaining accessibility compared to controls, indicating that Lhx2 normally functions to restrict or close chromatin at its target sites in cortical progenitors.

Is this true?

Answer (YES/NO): NO